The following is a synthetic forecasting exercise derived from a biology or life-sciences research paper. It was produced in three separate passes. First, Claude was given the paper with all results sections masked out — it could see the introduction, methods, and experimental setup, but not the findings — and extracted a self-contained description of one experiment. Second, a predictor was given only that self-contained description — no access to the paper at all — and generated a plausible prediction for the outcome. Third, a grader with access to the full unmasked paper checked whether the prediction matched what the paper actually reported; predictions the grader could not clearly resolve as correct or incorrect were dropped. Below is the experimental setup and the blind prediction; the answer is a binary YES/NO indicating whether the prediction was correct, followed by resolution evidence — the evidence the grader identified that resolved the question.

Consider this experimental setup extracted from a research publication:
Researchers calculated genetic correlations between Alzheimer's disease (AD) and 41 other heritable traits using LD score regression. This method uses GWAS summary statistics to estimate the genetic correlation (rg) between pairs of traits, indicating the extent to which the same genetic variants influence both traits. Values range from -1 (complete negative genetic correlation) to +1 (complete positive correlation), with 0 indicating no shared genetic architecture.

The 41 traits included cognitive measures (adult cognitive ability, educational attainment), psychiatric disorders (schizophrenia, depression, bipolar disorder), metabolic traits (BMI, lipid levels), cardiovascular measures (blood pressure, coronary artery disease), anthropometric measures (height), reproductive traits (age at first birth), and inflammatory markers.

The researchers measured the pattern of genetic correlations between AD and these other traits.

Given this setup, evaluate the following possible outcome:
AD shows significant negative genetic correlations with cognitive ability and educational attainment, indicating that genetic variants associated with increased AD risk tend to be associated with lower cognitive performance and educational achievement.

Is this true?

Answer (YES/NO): YES